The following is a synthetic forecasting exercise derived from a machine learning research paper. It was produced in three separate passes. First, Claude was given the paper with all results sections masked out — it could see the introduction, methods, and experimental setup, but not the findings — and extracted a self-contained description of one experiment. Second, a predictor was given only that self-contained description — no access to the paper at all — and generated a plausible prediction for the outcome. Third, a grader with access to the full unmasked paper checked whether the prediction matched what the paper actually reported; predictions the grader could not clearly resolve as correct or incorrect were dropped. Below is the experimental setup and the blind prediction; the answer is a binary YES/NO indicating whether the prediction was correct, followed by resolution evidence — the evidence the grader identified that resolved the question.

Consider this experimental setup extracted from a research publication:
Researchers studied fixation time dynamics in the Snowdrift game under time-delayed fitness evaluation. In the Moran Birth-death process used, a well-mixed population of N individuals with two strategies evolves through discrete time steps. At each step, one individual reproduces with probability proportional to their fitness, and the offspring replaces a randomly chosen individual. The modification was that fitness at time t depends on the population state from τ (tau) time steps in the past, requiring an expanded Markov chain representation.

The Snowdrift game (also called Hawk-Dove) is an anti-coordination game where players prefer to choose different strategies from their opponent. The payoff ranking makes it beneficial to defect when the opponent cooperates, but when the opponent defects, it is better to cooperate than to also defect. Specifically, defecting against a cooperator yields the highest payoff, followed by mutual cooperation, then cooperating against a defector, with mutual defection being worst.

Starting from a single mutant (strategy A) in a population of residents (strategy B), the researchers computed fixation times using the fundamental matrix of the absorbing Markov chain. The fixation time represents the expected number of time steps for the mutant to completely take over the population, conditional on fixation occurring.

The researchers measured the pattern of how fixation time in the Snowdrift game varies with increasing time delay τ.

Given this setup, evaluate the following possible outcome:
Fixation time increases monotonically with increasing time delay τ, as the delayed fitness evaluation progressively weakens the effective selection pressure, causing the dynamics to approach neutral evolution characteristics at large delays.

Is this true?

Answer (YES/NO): NO